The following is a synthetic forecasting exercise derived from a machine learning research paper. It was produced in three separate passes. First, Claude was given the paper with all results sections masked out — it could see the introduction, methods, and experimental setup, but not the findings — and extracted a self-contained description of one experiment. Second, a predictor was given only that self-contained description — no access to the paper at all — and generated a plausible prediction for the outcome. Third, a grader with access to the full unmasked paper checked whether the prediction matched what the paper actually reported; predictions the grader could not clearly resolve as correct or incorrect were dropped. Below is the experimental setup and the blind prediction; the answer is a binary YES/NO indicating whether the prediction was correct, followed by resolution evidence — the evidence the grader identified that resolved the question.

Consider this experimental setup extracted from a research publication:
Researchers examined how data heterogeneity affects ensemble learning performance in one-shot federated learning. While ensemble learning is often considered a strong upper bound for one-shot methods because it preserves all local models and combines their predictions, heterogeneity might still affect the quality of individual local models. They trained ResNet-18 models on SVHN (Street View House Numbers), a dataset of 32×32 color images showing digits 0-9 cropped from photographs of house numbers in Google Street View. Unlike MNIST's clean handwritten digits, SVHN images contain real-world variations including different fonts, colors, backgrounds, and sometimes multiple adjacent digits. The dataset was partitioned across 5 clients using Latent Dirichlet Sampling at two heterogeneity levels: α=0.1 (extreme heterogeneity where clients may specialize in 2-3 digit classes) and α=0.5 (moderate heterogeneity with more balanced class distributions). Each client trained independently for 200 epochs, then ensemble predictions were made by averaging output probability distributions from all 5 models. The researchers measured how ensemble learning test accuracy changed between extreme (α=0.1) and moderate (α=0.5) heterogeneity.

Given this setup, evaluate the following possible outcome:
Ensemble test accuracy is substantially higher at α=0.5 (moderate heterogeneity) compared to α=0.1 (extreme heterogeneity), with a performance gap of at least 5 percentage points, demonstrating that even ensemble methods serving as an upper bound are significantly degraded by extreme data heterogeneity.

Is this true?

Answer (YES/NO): YES